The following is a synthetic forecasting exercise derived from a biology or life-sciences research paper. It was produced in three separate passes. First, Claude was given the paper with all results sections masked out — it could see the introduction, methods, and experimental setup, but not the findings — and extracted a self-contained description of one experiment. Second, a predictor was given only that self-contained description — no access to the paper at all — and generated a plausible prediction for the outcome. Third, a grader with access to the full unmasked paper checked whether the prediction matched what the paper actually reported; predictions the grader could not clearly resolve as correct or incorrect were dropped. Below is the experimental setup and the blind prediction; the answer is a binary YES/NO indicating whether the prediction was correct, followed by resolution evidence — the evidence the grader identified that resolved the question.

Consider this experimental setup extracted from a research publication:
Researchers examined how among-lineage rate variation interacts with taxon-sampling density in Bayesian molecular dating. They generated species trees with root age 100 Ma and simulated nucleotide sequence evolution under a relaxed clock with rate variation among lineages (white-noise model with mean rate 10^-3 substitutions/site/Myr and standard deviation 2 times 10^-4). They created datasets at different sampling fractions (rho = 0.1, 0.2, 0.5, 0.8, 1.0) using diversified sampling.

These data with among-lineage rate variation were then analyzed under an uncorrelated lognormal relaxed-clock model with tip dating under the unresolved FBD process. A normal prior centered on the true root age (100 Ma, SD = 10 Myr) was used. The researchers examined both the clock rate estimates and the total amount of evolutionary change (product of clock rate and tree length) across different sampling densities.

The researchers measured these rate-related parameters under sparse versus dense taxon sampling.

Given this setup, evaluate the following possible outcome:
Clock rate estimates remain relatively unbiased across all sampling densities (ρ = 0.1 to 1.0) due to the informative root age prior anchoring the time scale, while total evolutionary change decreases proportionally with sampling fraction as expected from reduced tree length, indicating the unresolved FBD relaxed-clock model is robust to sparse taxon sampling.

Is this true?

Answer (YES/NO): NO